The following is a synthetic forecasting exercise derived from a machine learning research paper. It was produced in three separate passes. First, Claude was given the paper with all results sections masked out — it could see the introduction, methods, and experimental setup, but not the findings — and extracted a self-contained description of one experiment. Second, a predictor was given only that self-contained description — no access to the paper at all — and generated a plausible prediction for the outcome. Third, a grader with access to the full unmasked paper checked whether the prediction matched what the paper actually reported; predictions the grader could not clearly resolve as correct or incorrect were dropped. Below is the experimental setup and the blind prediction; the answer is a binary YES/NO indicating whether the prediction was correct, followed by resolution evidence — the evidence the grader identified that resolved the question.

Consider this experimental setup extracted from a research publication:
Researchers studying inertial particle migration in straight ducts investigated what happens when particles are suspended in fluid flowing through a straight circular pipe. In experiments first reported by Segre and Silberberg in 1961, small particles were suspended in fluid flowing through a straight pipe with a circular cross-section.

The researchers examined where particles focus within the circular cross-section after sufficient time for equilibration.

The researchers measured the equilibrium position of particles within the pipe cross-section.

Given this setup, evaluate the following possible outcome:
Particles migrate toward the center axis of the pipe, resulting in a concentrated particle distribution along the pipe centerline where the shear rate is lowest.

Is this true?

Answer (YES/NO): NO